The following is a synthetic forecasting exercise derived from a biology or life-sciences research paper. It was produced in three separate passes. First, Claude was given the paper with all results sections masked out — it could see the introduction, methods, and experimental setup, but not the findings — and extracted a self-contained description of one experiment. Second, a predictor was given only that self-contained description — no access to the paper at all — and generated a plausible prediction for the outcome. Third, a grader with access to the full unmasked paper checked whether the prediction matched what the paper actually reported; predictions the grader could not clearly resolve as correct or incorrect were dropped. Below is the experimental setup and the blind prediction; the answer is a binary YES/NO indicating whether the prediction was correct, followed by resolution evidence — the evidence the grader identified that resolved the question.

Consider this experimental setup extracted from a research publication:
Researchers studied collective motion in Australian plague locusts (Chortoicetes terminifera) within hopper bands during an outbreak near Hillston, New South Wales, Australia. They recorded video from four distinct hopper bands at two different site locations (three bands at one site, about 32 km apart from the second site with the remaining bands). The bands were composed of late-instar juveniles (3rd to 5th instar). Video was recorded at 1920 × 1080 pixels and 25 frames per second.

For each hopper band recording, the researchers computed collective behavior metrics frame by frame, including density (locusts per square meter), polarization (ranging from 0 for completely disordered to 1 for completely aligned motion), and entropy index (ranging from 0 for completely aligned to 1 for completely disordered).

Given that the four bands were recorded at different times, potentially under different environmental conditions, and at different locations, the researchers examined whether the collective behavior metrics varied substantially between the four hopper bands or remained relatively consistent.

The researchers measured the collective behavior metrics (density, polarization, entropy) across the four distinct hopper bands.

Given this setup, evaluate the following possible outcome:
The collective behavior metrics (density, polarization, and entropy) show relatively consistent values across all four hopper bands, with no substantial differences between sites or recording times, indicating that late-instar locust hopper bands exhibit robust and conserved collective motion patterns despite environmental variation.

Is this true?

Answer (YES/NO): NO